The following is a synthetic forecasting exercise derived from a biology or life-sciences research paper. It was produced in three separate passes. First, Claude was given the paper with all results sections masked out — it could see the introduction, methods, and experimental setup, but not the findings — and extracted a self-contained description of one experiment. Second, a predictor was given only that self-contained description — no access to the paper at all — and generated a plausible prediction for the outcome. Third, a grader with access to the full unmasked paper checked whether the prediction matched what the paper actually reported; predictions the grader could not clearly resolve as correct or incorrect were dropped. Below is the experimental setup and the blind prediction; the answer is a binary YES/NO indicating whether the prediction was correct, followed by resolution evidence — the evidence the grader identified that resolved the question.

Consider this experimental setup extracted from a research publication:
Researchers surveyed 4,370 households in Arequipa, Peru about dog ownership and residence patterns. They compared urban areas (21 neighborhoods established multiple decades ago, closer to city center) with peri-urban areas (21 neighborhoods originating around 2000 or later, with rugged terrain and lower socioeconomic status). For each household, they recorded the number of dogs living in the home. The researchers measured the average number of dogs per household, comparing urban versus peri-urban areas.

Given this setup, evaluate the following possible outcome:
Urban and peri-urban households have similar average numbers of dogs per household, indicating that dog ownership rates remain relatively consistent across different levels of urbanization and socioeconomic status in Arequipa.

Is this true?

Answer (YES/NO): NO